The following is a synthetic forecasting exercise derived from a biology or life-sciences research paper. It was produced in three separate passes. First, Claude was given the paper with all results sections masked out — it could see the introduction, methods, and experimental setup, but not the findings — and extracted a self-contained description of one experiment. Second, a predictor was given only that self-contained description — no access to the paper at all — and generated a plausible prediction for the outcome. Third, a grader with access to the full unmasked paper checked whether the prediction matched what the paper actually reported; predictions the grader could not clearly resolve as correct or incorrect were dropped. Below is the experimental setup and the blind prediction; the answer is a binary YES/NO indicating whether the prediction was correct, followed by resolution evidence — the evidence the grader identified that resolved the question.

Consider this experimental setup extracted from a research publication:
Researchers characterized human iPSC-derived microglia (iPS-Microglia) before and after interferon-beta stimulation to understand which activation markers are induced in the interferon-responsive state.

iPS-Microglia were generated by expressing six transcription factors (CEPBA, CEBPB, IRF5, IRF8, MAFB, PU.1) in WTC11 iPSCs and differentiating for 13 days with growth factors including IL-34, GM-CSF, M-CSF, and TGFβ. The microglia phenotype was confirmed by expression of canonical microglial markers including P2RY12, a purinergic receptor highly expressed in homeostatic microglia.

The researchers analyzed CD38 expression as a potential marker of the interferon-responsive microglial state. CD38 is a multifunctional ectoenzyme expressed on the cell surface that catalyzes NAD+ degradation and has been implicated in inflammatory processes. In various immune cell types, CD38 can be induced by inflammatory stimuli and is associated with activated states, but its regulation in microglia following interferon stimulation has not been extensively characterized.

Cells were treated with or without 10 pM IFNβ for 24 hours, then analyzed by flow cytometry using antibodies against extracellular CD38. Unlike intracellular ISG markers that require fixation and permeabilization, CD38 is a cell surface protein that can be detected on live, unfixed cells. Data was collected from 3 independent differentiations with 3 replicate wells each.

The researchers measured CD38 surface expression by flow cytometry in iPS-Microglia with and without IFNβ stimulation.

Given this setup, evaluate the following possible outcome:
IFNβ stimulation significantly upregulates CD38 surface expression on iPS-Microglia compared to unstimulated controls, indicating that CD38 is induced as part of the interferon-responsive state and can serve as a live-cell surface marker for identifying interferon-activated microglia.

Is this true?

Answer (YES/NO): YES